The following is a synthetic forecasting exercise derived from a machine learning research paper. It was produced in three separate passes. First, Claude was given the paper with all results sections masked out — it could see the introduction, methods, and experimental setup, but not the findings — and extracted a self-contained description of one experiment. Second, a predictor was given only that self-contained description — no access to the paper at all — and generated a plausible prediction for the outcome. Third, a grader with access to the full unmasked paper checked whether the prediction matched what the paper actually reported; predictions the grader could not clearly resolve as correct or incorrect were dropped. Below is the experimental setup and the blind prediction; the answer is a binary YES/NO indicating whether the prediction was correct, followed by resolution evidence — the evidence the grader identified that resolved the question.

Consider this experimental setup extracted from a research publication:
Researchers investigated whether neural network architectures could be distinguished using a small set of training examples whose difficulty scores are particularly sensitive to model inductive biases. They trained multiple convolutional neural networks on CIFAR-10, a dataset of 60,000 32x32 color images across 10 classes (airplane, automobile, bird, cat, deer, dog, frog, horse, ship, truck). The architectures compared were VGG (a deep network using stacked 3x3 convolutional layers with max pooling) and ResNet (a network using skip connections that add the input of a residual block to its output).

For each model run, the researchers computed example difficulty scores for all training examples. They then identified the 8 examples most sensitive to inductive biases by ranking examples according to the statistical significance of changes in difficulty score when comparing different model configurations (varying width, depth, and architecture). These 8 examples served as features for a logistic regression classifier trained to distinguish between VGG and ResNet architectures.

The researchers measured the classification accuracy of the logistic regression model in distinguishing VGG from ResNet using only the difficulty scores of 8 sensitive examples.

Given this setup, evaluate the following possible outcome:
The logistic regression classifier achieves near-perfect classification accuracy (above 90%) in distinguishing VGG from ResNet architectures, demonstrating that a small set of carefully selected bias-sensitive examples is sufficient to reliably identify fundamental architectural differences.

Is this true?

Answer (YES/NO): YES